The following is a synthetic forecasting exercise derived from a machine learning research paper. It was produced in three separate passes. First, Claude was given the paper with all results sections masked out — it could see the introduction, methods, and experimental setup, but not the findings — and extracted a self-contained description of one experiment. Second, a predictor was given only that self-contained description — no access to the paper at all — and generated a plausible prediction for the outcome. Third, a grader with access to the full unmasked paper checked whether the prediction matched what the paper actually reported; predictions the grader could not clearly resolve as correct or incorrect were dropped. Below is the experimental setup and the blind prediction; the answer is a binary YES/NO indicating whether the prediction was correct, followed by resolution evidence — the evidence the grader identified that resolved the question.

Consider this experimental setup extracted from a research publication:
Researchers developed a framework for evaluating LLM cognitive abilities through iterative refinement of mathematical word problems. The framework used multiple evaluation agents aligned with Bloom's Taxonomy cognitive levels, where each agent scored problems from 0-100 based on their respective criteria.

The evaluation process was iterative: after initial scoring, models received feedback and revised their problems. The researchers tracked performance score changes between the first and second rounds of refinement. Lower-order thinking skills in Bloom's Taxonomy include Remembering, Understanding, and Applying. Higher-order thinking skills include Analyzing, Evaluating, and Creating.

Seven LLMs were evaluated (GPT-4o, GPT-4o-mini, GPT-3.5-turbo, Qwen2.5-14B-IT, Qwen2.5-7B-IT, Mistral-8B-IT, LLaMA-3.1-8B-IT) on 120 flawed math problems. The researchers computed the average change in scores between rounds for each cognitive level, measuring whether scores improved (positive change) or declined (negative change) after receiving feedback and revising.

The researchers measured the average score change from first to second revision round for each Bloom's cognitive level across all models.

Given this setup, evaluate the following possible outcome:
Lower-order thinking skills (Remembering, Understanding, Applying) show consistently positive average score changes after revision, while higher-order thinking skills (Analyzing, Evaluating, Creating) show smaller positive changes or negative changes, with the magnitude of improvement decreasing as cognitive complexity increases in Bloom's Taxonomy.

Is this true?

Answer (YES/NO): NO